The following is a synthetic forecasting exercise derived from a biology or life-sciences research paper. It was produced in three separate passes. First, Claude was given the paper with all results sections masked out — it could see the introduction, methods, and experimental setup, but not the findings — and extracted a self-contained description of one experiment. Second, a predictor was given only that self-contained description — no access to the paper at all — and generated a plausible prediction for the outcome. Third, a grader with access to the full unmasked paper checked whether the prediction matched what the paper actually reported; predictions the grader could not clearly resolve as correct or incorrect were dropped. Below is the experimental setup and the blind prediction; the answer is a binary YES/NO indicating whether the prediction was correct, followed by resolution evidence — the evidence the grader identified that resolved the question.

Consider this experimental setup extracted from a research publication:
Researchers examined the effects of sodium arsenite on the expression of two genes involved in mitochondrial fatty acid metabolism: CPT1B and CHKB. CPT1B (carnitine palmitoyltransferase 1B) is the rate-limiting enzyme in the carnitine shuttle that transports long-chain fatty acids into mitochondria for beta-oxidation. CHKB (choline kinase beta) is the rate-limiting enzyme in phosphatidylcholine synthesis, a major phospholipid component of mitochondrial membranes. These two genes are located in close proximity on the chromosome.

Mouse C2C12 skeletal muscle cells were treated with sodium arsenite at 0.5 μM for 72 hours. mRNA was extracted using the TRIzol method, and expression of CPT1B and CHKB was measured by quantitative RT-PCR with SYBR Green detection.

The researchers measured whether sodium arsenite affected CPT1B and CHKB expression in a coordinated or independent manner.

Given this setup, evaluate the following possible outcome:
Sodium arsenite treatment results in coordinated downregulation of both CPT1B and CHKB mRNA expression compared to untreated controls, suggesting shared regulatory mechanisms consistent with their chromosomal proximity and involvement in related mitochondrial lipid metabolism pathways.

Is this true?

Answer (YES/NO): YES